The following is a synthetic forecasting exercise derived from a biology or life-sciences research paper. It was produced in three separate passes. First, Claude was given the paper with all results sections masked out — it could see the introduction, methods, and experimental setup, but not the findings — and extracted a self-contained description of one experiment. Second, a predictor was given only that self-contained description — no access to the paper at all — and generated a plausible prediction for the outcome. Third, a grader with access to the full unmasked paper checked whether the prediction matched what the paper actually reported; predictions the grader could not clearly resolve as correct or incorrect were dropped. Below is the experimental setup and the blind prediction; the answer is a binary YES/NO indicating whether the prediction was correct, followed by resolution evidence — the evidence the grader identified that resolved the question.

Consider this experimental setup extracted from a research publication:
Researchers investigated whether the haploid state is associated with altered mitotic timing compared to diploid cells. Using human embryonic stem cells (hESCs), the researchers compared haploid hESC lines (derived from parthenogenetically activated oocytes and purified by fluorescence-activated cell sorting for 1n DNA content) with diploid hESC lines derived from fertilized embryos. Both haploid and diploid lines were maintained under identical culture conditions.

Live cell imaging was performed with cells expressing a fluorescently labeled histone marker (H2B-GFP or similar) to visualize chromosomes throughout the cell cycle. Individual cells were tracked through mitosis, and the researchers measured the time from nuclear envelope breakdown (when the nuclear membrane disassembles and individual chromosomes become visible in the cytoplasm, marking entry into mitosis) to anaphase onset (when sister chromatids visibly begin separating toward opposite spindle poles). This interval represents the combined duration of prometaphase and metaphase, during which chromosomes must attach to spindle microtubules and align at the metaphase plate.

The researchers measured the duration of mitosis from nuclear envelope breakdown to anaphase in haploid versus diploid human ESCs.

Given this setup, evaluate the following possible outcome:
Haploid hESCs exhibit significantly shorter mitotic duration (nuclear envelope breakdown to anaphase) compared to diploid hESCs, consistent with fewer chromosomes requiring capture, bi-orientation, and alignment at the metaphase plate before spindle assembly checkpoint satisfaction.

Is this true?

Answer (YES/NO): NO